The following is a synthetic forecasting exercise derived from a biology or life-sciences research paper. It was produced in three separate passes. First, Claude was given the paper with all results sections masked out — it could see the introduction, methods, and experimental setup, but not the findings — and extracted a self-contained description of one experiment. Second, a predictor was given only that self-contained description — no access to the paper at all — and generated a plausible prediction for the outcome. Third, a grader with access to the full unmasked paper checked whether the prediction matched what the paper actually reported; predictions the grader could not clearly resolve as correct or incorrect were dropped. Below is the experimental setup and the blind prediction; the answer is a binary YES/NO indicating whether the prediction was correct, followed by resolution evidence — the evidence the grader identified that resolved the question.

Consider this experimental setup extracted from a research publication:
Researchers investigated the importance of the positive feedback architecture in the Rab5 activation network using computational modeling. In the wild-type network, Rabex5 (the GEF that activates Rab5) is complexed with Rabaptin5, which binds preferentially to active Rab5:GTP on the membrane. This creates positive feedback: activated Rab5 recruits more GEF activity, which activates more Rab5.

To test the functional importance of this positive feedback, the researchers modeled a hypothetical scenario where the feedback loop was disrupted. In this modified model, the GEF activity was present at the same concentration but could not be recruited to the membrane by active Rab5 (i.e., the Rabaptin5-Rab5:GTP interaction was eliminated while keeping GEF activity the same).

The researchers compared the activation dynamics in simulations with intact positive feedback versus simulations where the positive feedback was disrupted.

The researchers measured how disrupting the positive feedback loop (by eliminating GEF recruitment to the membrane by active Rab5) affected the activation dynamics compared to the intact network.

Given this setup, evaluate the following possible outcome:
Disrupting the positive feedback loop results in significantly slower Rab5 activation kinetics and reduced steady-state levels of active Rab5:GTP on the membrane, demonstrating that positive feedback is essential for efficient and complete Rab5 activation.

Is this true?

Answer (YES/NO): NO